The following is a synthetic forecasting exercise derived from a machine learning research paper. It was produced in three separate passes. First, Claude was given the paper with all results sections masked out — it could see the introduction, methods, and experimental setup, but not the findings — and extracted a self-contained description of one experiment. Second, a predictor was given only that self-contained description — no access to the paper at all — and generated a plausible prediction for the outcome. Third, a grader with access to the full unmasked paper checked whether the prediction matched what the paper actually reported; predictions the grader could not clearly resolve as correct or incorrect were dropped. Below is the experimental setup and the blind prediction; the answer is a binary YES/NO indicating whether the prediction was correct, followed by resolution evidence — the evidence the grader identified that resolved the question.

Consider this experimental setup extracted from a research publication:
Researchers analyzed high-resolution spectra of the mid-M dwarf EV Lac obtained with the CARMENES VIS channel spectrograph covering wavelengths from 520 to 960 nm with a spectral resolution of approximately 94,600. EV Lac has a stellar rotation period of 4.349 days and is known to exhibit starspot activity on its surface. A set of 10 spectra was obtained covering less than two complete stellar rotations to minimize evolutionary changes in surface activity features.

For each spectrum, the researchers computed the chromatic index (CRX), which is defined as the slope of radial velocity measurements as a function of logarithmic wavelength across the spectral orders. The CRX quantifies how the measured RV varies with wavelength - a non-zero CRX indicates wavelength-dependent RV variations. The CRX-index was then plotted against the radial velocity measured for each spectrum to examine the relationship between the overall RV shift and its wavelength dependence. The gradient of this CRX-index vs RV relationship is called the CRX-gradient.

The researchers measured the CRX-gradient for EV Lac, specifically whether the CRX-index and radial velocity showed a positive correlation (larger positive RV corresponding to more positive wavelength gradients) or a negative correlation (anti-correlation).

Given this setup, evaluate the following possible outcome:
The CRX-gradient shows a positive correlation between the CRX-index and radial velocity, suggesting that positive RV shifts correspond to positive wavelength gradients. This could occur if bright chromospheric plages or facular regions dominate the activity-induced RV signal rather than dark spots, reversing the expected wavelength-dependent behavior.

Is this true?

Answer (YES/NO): NO